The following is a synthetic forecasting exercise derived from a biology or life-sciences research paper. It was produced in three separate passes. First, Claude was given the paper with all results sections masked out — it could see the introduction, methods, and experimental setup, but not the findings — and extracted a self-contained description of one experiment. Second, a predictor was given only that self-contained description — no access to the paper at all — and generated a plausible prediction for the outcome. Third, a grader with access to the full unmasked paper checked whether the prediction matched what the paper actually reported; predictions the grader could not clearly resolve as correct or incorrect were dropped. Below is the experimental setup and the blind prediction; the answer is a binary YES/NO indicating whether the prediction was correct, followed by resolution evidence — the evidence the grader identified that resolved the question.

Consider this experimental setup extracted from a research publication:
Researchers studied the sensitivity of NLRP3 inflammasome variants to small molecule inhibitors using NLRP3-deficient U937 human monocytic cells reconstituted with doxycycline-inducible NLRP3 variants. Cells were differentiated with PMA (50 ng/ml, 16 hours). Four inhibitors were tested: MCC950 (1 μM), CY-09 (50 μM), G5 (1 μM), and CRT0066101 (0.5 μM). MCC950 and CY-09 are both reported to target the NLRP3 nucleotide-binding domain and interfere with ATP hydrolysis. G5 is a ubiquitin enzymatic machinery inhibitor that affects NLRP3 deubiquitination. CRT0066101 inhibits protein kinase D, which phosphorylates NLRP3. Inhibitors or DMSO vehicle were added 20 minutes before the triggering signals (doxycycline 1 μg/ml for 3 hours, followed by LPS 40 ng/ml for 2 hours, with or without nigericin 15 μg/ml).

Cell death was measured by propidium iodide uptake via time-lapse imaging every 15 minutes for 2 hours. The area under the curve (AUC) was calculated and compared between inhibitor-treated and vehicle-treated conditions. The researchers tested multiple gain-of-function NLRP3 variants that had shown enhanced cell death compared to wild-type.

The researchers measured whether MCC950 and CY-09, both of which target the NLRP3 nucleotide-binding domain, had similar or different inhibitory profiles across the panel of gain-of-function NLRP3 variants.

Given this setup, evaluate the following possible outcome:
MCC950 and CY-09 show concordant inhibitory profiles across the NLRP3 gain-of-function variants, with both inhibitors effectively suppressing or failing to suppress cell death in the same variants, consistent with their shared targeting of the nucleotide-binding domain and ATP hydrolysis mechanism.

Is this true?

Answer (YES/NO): NO